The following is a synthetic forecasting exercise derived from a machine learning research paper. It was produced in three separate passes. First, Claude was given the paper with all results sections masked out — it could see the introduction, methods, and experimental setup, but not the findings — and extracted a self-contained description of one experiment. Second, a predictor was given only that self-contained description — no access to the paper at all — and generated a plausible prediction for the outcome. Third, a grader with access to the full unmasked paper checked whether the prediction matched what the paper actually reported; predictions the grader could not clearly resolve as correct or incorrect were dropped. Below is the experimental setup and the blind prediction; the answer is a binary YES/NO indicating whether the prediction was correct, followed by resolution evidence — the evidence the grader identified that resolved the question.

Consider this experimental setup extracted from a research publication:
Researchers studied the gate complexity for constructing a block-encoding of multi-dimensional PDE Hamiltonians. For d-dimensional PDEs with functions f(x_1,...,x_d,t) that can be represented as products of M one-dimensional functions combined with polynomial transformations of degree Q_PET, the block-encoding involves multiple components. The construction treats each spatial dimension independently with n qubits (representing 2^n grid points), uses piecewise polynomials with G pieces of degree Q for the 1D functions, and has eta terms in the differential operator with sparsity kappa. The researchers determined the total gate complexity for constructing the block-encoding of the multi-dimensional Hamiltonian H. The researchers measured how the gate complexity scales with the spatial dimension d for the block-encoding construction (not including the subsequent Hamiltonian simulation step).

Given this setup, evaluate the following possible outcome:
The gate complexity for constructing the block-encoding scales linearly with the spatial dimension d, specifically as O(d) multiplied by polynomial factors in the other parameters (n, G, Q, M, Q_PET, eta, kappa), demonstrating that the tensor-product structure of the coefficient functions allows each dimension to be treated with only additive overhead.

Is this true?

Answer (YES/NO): YES